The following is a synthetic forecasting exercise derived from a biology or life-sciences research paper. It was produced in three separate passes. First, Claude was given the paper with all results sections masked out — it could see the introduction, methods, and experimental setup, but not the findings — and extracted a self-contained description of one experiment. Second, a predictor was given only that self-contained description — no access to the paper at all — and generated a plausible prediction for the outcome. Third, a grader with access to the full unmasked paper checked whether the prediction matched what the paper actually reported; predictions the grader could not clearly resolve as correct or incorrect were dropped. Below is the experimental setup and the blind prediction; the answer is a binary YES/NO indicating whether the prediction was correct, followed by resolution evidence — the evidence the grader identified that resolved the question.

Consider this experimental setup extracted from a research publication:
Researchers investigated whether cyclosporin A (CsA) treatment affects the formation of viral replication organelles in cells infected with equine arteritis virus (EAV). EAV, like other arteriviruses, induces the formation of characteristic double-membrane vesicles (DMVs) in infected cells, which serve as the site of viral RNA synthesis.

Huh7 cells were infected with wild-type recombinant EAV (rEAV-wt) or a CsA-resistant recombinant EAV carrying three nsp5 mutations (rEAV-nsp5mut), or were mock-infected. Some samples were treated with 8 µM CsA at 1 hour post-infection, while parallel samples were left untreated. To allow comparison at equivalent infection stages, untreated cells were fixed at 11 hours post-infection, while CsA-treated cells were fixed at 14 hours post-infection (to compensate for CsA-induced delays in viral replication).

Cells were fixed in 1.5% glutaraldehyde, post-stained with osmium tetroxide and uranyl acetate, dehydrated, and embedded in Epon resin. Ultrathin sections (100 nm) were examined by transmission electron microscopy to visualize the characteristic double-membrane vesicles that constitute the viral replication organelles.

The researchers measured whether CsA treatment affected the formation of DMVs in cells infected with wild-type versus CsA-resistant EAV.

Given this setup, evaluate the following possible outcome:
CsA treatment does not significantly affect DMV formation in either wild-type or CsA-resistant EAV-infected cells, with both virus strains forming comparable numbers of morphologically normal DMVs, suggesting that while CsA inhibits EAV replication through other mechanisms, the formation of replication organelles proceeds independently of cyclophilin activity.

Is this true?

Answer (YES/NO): NO